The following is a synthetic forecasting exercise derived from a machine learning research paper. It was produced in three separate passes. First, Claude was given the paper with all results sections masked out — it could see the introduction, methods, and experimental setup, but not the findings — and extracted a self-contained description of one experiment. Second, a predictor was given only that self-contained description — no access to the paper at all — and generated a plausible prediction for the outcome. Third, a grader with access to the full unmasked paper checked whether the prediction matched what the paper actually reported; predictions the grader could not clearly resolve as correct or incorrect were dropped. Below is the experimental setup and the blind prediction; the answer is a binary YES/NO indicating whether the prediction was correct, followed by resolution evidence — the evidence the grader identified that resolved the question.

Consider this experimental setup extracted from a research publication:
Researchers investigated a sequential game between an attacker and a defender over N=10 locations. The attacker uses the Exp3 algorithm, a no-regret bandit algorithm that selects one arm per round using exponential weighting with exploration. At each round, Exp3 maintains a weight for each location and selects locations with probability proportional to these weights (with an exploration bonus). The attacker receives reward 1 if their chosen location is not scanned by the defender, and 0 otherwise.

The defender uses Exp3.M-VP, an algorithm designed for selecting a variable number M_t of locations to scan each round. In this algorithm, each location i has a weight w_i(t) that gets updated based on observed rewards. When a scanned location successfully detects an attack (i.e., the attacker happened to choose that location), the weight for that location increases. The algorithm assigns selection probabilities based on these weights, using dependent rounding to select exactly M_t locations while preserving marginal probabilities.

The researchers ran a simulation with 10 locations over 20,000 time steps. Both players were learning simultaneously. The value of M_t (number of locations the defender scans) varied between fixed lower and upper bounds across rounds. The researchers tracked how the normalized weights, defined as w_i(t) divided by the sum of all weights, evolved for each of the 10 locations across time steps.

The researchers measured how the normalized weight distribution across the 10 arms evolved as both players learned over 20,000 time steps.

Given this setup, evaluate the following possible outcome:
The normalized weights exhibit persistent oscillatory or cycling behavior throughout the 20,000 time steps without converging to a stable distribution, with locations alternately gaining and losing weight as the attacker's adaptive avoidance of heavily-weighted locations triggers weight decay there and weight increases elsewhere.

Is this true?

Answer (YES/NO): NO